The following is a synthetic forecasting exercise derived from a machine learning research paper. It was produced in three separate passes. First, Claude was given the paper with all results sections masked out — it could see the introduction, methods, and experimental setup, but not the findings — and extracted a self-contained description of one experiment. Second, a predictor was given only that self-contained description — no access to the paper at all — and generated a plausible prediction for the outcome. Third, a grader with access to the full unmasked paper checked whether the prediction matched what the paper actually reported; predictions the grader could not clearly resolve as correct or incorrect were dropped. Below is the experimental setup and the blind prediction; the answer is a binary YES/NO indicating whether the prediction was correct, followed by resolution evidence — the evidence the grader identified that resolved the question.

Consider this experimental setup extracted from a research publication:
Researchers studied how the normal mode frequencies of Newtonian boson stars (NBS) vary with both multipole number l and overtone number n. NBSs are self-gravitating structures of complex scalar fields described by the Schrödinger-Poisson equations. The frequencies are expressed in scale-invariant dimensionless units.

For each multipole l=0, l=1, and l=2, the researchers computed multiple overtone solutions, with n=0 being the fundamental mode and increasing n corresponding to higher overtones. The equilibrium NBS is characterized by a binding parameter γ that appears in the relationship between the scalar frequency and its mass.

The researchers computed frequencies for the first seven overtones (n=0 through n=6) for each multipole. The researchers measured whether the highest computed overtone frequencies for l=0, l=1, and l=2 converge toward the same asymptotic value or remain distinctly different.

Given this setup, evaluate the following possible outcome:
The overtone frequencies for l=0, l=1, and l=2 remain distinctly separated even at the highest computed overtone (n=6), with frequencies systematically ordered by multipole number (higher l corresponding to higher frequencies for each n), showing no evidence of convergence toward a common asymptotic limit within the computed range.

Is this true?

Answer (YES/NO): NO